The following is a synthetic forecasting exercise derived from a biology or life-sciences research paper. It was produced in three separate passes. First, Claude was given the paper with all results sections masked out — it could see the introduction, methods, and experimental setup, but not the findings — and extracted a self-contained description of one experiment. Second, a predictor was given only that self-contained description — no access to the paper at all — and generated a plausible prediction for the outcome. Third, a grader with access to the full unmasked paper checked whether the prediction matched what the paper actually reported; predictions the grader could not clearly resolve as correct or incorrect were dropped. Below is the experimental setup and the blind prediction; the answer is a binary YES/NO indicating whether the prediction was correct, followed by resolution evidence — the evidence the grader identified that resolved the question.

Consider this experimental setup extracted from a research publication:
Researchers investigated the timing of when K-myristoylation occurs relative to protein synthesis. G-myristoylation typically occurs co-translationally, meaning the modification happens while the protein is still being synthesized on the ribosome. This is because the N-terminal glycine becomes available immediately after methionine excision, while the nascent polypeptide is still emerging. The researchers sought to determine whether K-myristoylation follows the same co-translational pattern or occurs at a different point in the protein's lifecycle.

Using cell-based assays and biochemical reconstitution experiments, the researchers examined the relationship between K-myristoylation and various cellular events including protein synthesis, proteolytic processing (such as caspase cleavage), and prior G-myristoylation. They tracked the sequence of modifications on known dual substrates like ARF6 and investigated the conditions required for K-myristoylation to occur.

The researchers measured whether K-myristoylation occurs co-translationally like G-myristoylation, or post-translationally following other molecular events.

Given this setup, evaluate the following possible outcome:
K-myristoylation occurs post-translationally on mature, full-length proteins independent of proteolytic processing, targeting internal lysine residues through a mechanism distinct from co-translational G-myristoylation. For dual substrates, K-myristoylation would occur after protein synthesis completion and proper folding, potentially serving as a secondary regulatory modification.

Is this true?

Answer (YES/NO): NO